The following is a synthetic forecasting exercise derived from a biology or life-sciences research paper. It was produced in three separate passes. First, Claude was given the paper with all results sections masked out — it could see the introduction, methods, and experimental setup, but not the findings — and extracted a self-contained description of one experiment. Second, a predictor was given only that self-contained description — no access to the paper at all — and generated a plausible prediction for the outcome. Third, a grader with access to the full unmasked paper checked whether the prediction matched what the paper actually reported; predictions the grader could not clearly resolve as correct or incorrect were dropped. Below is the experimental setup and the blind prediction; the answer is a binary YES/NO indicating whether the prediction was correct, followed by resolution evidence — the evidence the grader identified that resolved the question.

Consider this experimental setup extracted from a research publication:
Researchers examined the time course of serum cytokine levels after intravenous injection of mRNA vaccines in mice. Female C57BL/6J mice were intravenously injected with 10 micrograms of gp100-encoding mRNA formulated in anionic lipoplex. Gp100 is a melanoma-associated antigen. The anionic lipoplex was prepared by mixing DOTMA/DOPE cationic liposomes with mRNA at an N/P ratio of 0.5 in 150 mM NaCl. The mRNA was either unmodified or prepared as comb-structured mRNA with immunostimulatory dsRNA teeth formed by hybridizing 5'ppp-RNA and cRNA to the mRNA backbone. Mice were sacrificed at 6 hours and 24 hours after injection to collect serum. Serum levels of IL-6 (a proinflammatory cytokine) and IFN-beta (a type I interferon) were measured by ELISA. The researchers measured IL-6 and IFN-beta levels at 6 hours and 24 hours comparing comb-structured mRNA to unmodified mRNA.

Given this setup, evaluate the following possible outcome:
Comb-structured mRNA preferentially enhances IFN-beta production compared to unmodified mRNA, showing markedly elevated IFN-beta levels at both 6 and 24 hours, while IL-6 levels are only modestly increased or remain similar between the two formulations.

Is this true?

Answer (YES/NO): NO